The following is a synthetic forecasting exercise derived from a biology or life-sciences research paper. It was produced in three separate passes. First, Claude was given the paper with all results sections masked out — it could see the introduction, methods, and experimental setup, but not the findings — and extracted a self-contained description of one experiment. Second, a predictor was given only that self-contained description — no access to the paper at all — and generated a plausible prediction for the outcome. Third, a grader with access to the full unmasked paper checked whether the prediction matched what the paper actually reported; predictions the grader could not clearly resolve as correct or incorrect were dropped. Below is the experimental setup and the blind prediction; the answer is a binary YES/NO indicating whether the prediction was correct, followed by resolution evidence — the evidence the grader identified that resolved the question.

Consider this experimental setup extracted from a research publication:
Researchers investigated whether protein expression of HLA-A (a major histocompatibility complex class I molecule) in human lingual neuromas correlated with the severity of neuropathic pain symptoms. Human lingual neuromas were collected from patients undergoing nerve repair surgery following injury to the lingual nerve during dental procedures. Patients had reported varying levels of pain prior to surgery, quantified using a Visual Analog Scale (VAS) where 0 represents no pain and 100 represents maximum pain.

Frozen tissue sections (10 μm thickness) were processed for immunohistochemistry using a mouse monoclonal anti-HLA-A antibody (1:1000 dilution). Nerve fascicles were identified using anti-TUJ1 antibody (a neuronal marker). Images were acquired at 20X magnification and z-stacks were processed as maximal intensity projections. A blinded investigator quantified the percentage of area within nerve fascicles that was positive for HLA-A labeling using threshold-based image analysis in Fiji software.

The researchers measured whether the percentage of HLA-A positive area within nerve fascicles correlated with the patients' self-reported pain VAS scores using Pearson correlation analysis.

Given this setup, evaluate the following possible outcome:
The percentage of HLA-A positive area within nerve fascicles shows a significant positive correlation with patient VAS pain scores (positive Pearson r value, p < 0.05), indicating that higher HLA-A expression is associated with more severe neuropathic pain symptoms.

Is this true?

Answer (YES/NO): YES